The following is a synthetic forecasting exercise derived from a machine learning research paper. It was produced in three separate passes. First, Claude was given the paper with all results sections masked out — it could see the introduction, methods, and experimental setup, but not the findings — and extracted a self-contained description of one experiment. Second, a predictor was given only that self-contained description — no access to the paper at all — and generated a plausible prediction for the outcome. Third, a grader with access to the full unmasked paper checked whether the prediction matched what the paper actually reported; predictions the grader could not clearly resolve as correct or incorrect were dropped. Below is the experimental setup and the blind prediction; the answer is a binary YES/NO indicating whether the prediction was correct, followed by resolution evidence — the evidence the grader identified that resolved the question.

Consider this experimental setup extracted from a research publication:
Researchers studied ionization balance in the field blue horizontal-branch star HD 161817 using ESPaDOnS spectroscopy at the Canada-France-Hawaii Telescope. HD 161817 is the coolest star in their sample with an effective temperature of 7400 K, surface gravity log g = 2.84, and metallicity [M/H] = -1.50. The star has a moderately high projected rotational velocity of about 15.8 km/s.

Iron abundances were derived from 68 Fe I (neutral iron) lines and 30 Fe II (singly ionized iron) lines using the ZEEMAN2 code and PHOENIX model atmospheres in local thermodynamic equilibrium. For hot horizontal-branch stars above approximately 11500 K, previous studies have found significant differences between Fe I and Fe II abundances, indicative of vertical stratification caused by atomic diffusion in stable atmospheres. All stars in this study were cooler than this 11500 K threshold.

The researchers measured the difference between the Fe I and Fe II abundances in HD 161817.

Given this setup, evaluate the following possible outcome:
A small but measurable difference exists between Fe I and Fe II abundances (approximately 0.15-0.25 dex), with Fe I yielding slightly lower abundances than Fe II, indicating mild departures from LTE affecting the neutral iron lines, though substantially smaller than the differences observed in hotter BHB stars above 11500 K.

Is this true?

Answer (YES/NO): NO